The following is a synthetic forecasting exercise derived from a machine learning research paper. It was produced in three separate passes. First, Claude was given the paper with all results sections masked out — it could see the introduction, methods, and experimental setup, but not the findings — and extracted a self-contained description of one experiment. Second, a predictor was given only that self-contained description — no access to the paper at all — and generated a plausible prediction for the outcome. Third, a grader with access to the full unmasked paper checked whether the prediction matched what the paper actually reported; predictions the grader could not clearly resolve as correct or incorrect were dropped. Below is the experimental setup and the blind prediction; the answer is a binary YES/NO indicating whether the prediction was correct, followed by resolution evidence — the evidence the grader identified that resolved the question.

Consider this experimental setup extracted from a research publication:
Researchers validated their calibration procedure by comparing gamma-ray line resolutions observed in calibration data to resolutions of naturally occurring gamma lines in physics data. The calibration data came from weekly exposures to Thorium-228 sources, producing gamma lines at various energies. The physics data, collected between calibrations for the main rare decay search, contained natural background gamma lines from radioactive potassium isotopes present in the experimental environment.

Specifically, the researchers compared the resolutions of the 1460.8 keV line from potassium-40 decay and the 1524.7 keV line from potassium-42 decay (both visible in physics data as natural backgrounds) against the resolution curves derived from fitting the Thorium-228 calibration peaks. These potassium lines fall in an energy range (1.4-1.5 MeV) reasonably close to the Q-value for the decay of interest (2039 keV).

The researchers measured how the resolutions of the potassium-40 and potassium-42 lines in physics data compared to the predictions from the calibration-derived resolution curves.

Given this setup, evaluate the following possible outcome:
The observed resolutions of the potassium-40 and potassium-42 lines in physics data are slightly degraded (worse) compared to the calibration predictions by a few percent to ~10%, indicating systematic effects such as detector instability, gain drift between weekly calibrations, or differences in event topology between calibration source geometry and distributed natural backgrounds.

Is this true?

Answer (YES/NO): NO